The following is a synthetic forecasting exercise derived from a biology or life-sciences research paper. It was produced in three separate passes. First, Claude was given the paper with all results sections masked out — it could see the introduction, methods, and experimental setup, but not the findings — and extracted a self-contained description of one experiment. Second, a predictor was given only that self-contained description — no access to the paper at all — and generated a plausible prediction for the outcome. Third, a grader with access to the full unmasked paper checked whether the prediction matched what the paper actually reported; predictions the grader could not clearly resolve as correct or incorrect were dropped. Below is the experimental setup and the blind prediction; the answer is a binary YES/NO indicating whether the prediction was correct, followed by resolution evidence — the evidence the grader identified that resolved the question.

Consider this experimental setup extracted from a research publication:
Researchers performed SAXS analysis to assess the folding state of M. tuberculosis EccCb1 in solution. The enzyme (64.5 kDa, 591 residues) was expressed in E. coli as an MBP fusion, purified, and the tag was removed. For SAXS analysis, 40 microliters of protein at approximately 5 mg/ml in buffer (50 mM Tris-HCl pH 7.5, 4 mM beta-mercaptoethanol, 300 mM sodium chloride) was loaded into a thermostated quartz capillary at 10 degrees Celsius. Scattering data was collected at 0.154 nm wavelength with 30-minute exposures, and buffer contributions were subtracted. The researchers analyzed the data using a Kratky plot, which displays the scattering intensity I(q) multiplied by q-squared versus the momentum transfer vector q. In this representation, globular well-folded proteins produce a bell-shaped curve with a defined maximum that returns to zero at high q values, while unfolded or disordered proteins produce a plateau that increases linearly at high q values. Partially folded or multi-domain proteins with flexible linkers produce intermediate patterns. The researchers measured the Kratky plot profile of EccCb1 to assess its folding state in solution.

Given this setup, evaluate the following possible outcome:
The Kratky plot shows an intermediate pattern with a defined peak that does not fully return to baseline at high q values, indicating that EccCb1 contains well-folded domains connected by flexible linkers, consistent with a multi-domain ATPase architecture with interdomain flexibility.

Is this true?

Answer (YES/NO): NO